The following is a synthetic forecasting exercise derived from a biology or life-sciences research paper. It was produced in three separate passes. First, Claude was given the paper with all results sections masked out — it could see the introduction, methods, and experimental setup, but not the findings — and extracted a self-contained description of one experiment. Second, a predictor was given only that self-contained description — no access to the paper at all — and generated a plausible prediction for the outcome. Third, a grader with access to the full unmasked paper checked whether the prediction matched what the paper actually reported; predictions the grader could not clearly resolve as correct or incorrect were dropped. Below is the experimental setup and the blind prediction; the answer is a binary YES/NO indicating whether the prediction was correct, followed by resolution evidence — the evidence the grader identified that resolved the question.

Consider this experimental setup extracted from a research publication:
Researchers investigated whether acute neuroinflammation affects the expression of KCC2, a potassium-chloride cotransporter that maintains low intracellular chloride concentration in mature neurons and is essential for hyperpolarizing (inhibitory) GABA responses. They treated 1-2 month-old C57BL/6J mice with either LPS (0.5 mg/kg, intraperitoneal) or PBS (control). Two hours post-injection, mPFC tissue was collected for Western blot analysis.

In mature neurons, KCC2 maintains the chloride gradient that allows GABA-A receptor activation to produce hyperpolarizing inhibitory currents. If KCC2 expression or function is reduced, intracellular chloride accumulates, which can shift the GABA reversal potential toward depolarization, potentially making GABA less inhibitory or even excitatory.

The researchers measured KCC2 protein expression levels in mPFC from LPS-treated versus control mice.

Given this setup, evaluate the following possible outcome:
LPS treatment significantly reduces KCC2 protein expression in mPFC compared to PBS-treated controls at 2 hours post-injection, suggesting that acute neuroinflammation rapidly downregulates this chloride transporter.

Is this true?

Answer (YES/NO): NO